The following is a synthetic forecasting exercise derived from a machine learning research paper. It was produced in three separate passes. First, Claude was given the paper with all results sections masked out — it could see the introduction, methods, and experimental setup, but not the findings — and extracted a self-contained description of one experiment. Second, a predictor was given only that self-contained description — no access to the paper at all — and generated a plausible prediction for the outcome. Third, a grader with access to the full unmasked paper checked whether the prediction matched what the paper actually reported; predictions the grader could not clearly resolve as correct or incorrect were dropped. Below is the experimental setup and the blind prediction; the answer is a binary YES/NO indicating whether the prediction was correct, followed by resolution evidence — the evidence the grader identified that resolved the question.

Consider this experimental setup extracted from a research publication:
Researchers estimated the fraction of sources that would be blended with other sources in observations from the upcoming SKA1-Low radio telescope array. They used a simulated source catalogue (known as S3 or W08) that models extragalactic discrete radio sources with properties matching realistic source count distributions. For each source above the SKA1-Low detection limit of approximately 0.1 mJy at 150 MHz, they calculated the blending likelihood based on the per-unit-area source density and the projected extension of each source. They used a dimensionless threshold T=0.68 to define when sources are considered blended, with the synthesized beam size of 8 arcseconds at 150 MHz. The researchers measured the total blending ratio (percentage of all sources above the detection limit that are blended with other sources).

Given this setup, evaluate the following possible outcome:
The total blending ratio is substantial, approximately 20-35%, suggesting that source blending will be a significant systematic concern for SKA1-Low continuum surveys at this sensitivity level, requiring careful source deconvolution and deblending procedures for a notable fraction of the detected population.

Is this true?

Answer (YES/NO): NO